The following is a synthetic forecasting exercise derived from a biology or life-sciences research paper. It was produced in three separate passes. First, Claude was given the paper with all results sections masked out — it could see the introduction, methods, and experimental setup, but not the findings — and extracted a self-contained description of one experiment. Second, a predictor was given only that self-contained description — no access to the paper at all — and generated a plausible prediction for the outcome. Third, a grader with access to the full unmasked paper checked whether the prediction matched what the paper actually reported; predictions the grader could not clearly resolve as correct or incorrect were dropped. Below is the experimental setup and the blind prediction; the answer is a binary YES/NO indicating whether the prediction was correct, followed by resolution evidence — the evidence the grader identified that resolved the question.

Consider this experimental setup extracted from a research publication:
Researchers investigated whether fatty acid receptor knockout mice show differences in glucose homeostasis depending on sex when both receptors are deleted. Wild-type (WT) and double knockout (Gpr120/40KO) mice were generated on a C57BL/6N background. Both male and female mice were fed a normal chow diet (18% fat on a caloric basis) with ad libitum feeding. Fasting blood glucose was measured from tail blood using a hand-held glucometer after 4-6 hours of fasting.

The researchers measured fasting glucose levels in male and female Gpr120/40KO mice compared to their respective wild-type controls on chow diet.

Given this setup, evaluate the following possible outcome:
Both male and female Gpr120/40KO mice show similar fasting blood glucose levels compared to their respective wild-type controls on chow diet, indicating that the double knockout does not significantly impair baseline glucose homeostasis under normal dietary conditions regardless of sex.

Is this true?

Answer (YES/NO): NO